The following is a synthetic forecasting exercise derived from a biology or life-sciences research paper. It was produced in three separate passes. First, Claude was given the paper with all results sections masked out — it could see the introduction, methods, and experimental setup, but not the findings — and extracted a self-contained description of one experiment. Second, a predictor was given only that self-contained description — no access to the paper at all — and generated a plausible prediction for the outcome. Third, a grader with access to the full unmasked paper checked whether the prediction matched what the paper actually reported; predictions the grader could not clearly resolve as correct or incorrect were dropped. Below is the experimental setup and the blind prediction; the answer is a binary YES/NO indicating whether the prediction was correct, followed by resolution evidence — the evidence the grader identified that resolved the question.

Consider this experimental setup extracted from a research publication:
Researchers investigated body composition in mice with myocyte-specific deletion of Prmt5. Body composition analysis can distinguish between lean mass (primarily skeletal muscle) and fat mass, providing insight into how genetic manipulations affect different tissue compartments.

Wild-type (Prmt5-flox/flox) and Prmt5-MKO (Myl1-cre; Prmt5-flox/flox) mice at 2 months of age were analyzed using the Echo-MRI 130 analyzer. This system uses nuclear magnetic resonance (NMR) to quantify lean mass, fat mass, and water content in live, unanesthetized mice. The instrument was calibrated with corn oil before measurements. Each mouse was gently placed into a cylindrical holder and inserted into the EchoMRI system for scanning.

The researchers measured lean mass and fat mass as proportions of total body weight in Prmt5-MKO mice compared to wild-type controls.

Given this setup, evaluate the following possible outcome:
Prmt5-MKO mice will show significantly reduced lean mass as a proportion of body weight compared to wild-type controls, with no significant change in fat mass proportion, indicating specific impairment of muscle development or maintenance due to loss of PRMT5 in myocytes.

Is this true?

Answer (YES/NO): YES